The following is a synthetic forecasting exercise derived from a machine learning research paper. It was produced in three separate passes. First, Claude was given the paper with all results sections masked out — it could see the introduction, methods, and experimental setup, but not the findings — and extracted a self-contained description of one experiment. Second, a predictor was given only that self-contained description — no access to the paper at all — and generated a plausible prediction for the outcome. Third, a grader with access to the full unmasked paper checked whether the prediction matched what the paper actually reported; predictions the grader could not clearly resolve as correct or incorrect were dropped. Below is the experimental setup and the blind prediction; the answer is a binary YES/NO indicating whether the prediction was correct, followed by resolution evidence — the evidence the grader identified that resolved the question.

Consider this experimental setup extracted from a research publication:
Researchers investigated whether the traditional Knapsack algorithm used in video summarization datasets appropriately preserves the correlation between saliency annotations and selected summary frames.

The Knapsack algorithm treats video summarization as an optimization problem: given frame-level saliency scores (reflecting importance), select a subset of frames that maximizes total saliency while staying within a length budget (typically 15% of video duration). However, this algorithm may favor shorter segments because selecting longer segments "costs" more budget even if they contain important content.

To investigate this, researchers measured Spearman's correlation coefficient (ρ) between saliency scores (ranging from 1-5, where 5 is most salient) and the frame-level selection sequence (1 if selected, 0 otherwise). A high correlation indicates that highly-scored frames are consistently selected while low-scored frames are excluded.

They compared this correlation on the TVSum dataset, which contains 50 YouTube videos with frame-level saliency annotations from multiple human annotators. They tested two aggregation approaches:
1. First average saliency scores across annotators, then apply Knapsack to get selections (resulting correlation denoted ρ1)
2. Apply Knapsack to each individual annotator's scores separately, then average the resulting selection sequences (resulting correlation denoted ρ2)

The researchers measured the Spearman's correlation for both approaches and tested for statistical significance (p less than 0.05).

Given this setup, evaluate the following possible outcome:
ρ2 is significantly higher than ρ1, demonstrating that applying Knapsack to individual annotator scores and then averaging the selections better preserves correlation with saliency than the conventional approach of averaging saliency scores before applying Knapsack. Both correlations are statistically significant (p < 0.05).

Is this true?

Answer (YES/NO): NO